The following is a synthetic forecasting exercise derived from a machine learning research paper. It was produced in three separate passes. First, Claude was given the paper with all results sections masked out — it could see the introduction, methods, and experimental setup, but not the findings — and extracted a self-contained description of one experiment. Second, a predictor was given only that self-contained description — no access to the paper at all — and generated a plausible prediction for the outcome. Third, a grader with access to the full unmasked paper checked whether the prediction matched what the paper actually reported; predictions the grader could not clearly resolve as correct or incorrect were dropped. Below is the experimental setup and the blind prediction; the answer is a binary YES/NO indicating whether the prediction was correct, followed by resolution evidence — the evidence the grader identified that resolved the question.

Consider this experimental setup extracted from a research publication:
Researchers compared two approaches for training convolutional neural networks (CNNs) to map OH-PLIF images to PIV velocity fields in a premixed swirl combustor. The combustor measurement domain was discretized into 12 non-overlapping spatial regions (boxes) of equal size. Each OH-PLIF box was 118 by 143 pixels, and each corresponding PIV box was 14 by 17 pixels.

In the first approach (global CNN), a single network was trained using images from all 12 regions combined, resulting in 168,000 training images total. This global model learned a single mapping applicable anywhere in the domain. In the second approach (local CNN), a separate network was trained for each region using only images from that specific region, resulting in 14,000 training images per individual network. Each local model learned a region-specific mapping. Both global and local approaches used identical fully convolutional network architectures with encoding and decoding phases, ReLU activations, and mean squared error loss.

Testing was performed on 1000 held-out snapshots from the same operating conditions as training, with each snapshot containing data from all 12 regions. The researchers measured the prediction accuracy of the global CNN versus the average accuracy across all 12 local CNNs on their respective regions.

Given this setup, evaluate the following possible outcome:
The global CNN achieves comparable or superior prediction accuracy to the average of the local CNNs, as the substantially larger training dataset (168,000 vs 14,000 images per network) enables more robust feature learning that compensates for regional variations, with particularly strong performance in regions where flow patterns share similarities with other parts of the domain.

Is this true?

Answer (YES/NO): NO